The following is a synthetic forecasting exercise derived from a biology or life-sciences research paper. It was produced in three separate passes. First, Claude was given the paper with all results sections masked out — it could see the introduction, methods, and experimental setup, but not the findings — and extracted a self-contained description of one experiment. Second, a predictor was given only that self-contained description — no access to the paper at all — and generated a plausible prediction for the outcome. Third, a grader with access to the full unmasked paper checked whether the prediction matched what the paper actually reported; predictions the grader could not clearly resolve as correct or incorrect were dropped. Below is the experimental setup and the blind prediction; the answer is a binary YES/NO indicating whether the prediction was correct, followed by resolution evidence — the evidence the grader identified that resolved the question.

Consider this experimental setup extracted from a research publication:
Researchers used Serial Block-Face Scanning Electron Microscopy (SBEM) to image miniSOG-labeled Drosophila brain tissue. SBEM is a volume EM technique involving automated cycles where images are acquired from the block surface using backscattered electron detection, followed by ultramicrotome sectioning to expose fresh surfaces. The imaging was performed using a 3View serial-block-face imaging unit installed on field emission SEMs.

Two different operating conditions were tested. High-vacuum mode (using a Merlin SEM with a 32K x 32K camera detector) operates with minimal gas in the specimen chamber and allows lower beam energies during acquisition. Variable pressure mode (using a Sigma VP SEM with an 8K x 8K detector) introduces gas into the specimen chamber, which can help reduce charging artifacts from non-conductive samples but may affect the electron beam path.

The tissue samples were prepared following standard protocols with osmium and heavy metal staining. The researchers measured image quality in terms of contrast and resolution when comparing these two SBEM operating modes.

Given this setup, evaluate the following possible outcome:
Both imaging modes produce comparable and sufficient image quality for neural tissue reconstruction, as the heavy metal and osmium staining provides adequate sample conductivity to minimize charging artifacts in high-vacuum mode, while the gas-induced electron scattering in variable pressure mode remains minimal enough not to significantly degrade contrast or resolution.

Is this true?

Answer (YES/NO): NO